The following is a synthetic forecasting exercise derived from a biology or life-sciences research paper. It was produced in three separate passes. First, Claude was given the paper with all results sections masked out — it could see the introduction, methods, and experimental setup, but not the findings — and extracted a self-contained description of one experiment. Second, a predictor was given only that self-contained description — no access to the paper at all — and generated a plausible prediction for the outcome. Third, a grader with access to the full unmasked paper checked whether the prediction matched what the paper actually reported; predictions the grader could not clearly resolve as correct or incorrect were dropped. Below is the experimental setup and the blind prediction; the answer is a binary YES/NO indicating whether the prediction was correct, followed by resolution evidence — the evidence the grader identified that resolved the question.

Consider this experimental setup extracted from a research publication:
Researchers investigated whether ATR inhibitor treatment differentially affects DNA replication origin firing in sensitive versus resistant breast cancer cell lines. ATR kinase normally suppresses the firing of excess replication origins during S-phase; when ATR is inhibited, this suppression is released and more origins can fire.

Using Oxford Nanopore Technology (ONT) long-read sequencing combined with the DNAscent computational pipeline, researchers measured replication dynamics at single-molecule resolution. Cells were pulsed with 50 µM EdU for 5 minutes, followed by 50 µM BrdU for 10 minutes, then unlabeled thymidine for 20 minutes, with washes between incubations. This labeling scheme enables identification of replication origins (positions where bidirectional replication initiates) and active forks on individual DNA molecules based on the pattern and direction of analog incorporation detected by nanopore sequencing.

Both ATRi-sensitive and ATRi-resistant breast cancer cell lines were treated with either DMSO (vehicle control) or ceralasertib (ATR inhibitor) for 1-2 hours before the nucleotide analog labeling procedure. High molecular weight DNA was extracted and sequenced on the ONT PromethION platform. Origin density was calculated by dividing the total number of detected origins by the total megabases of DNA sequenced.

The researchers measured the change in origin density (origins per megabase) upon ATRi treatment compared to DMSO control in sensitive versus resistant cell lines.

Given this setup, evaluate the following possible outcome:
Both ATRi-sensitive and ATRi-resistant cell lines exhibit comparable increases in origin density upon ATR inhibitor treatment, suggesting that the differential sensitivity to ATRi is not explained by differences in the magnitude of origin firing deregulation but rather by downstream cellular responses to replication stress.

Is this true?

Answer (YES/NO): NO